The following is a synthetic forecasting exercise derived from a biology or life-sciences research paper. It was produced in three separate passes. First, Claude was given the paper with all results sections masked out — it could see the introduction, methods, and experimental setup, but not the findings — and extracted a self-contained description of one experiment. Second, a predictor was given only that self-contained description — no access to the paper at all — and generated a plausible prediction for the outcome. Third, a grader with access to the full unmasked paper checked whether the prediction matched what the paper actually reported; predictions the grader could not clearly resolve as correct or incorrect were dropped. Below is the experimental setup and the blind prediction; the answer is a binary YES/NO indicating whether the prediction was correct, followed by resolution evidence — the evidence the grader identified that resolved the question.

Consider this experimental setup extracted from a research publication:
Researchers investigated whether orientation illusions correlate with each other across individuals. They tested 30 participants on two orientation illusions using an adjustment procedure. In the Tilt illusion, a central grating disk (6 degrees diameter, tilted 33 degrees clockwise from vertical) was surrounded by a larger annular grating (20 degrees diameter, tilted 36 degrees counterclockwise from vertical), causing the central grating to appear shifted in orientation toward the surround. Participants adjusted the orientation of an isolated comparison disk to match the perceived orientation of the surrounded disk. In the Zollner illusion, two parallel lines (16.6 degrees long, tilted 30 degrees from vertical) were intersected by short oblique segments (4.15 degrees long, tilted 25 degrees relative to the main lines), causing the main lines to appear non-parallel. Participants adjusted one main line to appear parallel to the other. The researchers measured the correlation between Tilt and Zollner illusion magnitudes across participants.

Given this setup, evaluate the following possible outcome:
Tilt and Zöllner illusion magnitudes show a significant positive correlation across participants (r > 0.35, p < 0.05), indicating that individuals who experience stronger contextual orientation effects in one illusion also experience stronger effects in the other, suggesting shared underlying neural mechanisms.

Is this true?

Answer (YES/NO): NO